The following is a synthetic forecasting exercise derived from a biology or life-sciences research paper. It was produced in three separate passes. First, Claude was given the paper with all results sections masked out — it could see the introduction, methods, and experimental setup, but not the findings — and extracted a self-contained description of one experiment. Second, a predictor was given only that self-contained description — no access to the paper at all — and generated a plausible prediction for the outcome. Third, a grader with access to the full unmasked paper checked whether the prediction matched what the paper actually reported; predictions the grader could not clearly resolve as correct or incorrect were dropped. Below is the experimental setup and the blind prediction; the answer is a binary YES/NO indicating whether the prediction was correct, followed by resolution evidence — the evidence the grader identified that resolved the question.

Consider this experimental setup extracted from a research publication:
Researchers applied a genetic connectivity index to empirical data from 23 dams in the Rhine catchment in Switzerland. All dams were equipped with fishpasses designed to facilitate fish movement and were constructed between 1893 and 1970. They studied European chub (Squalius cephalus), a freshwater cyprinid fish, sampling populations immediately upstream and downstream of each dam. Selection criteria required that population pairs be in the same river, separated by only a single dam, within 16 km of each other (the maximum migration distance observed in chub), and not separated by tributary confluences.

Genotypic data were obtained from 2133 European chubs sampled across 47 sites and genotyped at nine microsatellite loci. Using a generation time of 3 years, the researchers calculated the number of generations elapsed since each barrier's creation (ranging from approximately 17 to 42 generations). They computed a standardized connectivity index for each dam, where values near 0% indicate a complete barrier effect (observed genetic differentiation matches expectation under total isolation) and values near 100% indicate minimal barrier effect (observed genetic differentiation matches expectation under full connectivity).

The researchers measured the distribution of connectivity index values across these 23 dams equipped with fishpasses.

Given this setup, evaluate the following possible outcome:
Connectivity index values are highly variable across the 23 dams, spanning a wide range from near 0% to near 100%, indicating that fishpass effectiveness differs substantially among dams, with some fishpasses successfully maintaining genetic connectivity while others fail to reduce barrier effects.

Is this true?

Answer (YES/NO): NO